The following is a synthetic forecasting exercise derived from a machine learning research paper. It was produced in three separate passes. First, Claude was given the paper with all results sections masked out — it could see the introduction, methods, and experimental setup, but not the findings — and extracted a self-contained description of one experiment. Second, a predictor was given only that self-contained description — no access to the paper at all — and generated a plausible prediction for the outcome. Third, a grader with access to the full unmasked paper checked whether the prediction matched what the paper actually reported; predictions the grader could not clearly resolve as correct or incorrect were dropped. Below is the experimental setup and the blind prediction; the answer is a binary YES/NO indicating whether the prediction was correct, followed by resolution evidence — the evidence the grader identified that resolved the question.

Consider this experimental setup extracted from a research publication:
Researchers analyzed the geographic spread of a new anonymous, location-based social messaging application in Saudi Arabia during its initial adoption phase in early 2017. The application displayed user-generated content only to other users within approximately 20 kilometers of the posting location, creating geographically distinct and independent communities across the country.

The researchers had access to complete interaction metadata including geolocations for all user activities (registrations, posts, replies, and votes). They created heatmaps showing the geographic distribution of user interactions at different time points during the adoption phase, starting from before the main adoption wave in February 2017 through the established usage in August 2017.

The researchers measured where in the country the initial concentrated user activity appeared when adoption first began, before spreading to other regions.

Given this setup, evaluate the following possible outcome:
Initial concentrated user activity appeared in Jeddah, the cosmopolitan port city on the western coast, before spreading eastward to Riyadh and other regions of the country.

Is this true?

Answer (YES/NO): NO